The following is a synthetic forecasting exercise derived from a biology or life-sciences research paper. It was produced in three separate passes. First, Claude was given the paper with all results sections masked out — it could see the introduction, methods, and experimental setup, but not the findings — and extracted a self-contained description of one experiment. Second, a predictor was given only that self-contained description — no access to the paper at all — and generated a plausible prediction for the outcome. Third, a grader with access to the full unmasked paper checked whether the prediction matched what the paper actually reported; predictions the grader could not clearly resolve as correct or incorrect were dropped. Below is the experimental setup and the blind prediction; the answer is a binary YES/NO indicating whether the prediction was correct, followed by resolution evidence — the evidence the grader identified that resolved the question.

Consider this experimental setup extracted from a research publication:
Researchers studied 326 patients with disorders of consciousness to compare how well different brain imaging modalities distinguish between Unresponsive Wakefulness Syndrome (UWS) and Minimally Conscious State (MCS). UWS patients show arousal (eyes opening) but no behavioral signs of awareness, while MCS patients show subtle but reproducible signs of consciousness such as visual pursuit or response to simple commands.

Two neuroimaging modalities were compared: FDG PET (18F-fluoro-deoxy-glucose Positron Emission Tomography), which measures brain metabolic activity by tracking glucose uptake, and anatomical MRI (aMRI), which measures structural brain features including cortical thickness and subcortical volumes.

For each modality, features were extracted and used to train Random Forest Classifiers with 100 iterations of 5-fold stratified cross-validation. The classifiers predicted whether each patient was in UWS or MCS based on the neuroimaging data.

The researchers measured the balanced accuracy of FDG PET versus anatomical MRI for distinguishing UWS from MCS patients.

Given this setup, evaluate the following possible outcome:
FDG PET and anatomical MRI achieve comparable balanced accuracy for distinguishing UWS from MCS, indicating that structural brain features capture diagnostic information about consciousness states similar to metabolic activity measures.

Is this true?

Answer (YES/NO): NO